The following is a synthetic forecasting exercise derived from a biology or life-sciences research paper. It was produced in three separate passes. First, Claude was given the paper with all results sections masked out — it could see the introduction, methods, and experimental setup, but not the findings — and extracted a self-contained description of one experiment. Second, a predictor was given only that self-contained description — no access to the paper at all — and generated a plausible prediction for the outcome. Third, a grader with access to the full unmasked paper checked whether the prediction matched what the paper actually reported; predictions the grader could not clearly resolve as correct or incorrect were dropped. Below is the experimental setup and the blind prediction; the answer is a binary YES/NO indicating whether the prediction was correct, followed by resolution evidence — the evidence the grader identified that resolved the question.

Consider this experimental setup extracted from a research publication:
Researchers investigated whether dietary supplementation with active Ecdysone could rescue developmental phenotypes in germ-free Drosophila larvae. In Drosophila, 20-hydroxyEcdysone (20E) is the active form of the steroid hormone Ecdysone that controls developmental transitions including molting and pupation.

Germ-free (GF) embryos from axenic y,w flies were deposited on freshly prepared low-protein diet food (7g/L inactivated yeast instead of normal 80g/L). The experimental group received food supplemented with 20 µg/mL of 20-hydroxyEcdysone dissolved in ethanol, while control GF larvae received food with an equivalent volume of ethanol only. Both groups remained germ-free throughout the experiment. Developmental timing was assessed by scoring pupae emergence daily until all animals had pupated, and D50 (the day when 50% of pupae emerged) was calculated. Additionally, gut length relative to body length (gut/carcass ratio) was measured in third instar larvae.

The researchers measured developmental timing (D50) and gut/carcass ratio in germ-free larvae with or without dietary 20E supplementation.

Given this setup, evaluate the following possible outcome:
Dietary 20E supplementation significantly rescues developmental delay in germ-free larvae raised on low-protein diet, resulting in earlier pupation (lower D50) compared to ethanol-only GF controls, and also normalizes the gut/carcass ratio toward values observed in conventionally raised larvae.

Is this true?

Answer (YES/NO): NO